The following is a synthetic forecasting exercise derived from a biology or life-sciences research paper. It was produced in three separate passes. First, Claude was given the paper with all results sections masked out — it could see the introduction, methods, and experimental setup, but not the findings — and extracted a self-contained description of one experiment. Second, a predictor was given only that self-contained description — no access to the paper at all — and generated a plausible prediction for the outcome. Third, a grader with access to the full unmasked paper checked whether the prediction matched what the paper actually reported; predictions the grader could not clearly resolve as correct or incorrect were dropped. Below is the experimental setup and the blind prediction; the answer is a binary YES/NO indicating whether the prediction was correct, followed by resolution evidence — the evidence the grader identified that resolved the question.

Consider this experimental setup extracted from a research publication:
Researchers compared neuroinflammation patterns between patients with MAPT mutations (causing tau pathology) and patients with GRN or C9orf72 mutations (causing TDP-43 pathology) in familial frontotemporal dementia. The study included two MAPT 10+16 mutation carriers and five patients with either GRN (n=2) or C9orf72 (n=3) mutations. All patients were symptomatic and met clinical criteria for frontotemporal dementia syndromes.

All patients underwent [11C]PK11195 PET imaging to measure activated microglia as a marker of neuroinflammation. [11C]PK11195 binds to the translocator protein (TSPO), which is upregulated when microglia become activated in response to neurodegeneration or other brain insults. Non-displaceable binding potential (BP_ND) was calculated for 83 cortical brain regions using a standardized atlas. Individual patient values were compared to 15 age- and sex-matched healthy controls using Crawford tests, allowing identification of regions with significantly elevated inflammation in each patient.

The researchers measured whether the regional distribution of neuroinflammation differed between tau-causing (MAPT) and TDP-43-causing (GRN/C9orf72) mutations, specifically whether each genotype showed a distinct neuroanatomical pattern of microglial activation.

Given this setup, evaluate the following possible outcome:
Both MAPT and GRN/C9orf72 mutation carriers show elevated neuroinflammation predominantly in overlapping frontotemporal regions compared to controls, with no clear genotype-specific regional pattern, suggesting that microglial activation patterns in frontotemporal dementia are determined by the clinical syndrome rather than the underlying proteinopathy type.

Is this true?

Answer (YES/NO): NO